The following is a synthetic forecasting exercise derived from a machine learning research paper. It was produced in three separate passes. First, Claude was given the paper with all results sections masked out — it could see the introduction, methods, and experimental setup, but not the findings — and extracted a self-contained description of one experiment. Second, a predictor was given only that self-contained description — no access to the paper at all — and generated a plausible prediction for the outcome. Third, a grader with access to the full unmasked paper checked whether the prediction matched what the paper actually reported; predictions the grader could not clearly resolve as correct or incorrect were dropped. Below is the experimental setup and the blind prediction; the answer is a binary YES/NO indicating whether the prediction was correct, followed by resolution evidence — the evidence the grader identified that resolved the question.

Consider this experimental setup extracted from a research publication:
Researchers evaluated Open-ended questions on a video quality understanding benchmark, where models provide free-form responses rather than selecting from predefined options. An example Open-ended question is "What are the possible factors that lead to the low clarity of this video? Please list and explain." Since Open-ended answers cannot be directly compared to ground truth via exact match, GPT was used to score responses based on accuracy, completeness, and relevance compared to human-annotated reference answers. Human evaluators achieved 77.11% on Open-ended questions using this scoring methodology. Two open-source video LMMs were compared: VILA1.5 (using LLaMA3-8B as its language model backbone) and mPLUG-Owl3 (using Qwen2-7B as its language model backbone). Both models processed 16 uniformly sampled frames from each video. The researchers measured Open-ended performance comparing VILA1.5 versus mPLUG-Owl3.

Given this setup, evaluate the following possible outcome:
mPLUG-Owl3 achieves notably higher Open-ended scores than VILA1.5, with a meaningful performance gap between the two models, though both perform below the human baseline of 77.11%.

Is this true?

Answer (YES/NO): NO